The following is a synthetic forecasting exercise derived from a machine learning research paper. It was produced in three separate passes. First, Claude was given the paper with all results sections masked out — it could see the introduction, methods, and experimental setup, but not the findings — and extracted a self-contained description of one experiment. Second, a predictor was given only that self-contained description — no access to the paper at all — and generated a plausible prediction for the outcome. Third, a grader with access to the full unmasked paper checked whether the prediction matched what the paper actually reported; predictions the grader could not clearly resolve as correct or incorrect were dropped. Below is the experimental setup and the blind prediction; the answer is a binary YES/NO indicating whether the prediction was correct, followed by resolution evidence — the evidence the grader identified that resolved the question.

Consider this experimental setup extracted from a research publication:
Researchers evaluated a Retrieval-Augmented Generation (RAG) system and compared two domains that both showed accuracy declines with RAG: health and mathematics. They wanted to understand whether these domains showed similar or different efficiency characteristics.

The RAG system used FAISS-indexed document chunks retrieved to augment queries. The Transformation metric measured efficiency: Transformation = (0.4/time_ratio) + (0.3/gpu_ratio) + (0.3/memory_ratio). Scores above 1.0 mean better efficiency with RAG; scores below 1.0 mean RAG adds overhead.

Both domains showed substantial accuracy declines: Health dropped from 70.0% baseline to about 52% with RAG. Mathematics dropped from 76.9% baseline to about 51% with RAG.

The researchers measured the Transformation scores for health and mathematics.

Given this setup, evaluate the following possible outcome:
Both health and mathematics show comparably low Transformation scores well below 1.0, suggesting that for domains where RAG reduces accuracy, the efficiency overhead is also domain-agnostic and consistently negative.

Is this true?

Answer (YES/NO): NO